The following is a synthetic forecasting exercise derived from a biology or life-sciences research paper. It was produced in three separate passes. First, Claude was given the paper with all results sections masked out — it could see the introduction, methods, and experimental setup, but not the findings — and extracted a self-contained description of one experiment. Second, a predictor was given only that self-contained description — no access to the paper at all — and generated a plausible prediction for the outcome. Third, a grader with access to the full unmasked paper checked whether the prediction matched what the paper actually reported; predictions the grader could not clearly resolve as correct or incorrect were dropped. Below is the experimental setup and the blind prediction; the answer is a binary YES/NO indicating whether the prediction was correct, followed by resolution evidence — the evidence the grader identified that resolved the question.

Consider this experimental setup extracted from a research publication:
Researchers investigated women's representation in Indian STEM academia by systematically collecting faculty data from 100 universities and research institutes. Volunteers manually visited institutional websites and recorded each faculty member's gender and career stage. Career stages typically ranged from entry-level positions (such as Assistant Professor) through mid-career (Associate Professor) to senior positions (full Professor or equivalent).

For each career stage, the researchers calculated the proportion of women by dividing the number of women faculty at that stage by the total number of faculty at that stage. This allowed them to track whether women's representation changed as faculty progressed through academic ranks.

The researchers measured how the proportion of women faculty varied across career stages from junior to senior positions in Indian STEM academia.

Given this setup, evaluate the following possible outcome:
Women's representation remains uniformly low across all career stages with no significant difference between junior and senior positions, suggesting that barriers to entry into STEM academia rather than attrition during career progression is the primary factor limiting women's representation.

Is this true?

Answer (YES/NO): NO